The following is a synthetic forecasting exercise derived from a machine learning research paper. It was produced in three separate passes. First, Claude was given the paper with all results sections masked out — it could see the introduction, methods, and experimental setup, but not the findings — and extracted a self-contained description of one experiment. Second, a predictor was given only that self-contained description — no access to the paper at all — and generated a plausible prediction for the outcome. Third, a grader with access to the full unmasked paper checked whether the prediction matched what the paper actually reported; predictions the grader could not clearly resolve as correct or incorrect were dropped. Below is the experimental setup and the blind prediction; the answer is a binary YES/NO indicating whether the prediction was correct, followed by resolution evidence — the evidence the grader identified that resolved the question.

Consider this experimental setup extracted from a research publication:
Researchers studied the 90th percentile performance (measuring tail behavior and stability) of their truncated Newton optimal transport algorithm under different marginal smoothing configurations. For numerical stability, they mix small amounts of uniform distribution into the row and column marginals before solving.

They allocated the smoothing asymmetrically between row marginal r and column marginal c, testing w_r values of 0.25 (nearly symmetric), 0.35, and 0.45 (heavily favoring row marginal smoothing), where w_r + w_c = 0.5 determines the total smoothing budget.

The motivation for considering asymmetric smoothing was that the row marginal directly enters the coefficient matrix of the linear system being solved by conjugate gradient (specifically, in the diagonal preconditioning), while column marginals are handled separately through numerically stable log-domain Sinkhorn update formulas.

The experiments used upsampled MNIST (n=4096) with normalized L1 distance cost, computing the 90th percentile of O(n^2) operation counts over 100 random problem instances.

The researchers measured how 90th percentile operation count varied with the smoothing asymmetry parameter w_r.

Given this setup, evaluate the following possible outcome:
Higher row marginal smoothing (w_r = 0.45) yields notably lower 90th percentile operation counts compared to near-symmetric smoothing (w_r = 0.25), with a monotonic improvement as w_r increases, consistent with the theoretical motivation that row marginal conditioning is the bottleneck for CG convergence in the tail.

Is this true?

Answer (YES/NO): NO